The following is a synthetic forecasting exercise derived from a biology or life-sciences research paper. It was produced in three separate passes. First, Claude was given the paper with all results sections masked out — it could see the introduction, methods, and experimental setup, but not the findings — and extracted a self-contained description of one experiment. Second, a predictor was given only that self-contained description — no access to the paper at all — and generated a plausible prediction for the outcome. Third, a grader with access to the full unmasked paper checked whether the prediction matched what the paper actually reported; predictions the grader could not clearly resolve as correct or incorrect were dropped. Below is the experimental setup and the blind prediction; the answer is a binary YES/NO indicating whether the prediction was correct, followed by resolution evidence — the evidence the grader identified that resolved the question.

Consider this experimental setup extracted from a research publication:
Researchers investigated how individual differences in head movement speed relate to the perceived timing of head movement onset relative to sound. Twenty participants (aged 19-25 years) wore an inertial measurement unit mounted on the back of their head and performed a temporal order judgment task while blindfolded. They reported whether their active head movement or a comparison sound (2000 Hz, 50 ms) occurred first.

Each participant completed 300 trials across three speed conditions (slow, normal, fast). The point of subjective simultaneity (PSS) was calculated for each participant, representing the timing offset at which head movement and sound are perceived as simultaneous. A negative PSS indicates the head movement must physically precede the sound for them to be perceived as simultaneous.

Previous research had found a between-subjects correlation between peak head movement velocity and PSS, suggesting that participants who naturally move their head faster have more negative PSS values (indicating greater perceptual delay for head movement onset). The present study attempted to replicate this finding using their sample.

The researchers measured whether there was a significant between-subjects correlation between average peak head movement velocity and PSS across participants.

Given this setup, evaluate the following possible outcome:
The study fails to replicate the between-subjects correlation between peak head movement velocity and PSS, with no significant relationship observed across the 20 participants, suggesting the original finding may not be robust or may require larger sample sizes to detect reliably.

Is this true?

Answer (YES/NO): YES